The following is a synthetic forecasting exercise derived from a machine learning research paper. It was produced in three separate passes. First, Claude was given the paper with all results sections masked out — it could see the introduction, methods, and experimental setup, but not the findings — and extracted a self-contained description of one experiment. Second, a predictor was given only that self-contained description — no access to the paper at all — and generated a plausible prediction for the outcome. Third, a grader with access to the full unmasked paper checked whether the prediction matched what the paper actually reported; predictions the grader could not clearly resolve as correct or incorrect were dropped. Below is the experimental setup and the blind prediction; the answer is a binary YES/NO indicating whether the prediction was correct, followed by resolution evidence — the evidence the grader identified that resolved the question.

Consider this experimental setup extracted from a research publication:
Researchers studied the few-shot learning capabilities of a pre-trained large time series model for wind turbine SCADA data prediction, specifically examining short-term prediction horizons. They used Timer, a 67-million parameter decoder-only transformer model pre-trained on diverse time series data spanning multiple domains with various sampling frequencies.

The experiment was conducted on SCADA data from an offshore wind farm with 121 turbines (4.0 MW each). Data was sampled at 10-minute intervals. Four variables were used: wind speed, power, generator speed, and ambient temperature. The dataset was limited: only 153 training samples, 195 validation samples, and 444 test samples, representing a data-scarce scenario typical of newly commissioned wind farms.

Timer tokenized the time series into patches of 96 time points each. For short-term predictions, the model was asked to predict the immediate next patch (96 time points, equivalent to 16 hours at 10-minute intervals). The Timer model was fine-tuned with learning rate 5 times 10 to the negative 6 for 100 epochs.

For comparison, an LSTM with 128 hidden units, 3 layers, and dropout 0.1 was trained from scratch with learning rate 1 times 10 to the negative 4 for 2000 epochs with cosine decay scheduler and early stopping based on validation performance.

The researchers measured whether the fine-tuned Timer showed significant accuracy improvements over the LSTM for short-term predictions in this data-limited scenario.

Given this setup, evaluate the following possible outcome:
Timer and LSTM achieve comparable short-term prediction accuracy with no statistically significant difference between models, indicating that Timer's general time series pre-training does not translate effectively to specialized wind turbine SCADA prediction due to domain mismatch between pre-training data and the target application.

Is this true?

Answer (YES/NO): NO